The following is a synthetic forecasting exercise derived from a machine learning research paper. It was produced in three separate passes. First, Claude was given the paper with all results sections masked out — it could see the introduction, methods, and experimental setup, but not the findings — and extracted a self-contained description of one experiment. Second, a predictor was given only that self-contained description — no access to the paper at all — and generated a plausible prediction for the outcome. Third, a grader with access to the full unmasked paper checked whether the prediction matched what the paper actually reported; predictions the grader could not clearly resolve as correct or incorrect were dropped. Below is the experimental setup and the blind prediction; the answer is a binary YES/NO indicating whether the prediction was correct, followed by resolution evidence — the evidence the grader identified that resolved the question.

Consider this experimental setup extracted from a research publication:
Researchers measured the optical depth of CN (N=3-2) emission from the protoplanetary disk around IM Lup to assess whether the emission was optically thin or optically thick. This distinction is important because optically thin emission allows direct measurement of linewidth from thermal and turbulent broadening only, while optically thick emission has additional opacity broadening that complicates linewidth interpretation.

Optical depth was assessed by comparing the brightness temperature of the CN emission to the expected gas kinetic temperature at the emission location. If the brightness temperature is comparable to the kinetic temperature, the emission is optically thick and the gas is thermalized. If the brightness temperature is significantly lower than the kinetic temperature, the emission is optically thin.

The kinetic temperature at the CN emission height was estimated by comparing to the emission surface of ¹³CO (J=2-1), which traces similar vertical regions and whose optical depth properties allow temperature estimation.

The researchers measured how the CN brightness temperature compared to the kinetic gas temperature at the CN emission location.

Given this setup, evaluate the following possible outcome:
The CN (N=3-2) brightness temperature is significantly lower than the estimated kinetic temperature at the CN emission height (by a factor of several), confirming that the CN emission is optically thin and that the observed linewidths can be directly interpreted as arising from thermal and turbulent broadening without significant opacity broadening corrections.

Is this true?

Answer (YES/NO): YES